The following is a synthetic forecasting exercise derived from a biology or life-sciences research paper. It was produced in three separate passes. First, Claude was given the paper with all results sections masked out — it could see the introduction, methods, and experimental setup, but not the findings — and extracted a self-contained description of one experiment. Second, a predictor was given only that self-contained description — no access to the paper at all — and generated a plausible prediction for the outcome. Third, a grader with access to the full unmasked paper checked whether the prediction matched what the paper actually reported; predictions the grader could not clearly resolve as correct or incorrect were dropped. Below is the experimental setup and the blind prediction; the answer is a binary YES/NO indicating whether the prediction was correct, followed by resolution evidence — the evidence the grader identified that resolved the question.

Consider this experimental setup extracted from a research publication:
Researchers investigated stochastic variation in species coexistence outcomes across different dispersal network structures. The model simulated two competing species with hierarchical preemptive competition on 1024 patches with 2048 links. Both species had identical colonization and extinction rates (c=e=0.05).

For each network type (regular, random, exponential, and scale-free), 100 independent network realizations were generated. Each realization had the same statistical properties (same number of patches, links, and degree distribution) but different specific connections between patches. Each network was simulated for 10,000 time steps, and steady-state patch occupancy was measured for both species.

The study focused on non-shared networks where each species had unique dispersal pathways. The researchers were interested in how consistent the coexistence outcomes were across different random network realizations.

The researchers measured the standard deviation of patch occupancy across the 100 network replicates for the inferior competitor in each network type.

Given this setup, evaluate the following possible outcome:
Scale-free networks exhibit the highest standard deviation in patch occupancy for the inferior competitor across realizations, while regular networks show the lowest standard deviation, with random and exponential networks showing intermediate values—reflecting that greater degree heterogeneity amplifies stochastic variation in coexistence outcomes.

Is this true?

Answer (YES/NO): NO